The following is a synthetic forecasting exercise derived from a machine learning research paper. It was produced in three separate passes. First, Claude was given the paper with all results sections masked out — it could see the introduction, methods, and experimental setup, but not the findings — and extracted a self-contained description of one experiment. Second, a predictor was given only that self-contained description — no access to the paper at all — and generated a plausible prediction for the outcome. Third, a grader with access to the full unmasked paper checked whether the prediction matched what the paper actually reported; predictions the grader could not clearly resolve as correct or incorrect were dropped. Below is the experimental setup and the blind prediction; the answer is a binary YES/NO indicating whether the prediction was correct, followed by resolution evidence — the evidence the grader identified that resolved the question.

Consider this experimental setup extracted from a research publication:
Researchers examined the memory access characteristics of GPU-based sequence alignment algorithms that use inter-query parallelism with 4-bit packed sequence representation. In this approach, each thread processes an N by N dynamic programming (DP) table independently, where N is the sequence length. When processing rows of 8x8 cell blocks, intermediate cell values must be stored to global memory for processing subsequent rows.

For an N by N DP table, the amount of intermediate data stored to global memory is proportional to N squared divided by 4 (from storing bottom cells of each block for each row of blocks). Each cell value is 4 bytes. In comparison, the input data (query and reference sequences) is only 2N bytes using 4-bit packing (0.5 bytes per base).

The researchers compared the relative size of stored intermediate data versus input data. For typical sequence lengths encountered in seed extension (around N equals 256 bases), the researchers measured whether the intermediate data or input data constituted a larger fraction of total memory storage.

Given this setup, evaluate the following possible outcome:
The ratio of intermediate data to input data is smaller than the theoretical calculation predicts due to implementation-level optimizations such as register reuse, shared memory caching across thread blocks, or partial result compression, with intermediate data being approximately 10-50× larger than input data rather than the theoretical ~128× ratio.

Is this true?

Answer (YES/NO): NO